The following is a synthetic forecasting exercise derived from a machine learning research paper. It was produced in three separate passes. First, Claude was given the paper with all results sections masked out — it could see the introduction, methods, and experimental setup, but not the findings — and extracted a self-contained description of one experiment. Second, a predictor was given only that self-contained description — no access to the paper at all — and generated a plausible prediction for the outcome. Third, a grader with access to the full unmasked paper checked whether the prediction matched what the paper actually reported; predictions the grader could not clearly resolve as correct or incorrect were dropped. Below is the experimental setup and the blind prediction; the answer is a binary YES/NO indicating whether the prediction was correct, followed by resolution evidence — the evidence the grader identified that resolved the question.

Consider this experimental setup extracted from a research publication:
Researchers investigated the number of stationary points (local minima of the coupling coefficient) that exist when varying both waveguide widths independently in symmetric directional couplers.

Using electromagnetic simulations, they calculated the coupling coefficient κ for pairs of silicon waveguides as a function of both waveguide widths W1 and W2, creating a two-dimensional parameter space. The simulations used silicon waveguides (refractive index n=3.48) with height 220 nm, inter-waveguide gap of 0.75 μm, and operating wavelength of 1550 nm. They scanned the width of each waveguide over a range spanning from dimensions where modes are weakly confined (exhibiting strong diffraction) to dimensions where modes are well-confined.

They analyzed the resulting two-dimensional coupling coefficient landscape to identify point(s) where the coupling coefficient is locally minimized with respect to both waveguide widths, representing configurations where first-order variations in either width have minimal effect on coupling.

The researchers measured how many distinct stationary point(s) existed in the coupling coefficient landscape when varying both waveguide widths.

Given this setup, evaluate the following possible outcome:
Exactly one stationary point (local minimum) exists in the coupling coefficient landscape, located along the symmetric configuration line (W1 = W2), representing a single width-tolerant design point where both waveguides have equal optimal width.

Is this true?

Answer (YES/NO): YES